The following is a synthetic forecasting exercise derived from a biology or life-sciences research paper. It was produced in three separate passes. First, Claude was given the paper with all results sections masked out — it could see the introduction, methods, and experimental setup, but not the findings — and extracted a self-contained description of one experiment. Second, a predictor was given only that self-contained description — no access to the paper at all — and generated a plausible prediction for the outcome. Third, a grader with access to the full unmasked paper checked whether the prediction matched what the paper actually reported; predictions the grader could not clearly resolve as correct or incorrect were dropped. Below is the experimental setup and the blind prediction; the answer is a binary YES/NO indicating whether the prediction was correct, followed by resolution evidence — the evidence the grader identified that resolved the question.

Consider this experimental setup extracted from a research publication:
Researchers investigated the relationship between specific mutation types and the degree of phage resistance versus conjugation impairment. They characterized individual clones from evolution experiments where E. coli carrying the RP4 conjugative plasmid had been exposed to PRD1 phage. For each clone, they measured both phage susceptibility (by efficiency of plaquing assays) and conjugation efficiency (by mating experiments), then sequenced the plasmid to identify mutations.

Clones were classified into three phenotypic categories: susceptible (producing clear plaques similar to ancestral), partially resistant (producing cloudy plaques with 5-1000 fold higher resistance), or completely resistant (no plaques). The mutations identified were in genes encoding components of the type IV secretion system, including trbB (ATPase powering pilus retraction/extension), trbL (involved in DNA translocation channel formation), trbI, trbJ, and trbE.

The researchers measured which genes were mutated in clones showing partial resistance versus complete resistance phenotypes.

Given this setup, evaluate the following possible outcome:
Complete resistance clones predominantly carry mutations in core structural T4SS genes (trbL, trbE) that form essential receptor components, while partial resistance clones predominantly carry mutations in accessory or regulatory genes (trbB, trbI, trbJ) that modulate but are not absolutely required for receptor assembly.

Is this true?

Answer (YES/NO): NO